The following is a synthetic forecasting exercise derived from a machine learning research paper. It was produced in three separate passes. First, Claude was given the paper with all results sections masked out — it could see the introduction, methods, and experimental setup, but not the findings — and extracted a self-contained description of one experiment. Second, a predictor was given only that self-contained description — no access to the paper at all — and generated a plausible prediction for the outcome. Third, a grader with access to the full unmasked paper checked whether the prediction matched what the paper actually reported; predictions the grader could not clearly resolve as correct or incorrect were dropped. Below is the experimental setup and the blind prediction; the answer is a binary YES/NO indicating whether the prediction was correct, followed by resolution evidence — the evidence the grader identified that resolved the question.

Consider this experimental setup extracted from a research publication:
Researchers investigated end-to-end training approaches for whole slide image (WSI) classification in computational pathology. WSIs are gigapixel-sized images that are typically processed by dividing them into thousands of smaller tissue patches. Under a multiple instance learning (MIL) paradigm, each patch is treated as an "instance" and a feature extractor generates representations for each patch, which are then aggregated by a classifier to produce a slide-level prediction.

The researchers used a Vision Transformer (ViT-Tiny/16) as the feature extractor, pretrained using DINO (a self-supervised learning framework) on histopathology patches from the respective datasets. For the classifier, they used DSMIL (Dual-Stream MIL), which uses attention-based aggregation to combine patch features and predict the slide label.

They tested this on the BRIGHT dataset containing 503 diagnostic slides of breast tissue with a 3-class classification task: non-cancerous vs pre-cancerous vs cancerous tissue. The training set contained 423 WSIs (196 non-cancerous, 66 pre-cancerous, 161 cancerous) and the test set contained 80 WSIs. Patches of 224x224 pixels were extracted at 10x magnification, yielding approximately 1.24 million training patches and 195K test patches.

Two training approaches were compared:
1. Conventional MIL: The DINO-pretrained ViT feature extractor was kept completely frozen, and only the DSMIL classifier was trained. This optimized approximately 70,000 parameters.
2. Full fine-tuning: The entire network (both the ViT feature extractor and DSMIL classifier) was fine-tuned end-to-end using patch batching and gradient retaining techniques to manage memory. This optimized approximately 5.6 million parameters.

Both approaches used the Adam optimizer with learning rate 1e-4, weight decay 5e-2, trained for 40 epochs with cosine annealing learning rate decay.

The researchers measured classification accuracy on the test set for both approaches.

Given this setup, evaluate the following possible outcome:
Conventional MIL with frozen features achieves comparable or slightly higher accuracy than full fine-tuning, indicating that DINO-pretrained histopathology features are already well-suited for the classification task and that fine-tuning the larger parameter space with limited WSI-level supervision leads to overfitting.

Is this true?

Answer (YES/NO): NO